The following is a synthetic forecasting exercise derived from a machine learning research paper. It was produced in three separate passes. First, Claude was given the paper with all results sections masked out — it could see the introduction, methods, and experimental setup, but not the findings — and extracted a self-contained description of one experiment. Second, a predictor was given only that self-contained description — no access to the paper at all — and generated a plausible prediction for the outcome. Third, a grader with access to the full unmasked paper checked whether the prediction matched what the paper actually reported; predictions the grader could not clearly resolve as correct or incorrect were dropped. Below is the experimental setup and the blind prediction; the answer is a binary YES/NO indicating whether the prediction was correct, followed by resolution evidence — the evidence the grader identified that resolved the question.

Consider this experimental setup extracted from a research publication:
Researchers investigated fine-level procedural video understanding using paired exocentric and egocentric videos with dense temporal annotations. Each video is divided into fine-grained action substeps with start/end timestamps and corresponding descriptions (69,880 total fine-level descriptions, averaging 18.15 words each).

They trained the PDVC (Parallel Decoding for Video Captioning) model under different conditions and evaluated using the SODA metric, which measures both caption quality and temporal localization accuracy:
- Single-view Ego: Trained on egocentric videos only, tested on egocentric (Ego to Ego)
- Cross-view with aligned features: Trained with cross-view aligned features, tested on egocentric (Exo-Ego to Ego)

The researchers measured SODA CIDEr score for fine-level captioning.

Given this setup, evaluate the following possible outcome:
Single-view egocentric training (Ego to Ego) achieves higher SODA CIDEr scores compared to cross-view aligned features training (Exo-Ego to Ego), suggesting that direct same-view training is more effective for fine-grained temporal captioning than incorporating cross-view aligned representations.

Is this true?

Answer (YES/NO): NO